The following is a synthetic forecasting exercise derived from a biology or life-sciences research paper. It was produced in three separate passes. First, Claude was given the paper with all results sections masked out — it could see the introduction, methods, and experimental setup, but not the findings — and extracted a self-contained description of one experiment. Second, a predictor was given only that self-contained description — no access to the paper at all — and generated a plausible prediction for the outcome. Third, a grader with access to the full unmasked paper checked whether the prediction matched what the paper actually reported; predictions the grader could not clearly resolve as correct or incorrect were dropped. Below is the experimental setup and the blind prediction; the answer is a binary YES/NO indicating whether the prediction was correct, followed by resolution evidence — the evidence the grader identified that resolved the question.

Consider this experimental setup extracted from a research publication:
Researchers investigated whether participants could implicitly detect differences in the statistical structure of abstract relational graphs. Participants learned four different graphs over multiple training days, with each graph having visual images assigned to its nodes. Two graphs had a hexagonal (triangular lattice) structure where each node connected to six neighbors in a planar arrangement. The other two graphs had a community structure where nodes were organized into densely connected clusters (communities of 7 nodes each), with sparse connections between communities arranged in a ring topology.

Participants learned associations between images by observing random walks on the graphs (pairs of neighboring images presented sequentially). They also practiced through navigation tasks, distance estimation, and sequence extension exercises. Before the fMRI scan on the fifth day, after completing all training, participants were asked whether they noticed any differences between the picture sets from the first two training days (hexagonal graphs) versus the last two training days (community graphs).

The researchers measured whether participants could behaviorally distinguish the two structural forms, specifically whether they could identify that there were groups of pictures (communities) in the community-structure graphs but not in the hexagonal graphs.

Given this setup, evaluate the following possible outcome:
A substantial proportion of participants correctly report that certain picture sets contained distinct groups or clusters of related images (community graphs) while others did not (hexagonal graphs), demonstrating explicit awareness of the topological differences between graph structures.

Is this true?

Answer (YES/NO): YES